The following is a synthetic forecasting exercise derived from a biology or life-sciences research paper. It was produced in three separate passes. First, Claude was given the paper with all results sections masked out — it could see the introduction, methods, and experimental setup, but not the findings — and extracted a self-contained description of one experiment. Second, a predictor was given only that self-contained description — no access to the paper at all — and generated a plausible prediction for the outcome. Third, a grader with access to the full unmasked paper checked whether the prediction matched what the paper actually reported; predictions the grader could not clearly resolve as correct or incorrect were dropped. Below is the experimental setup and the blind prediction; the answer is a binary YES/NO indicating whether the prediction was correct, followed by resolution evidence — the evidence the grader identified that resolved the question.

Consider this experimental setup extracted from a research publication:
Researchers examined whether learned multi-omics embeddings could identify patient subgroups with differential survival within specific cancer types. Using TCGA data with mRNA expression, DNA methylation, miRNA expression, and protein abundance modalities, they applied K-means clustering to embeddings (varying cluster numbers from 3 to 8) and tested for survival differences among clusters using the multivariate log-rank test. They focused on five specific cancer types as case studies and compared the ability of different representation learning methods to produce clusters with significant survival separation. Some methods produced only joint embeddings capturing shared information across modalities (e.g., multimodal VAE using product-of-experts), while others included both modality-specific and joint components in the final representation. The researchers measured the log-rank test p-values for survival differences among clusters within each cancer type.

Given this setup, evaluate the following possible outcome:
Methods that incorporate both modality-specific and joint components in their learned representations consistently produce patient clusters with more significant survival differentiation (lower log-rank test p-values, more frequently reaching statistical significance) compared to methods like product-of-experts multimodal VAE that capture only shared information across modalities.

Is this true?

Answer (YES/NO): YES